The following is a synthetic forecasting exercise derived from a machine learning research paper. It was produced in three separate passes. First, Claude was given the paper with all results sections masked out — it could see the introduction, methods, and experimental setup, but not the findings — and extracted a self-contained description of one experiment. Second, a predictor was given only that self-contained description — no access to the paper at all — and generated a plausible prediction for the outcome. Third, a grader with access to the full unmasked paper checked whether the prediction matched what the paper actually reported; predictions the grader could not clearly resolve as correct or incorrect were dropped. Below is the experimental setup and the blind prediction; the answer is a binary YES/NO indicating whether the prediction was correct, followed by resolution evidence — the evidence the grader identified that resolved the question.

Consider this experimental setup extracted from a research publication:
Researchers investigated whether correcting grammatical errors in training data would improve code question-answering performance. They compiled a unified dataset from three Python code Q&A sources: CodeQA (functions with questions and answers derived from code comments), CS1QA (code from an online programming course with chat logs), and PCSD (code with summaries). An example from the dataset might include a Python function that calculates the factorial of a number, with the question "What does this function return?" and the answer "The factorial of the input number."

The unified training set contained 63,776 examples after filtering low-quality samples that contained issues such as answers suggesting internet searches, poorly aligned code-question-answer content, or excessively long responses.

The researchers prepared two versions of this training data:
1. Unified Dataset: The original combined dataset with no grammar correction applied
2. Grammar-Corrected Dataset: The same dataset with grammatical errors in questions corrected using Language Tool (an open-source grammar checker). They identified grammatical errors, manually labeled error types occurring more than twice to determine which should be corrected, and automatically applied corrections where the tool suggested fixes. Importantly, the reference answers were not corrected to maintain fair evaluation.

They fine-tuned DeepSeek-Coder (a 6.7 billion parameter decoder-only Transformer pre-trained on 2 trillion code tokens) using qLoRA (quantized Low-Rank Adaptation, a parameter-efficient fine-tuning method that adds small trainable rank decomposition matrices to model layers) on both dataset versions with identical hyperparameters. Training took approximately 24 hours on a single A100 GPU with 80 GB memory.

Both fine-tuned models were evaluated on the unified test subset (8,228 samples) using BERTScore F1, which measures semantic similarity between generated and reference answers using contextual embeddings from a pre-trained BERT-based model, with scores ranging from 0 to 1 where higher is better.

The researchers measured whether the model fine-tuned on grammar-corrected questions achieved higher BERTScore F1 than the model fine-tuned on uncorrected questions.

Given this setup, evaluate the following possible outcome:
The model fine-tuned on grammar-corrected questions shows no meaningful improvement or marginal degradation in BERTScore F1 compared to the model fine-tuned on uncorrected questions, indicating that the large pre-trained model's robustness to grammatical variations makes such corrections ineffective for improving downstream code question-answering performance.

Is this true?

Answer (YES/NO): YES